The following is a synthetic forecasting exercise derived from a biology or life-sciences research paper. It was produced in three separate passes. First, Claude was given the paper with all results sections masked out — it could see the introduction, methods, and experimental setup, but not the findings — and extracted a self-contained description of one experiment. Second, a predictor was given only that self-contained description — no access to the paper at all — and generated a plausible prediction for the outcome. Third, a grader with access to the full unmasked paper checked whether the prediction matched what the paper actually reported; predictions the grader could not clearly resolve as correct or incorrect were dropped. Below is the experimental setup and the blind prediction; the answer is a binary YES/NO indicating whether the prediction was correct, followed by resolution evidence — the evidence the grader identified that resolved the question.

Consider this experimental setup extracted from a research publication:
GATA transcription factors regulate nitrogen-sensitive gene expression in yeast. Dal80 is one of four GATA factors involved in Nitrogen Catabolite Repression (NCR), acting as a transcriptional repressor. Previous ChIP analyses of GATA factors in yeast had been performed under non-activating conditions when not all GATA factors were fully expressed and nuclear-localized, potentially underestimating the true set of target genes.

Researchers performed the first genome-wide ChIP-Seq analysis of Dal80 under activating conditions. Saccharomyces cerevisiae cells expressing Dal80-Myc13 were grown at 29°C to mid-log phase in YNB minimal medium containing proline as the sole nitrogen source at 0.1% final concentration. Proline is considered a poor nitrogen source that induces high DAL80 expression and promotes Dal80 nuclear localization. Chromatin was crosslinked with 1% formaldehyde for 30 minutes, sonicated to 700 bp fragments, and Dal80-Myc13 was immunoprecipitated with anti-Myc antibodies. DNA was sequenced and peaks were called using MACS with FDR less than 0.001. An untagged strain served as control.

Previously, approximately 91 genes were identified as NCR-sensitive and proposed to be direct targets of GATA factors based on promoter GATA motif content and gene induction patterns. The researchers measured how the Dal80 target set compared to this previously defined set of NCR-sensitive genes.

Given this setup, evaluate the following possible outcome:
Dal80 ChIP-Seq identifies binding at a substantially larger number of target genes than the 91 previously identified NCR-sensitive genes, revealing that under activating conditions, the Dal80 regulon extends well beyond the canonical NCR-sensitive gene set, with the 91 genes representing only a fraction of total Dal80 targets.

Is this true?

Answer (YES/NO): YES